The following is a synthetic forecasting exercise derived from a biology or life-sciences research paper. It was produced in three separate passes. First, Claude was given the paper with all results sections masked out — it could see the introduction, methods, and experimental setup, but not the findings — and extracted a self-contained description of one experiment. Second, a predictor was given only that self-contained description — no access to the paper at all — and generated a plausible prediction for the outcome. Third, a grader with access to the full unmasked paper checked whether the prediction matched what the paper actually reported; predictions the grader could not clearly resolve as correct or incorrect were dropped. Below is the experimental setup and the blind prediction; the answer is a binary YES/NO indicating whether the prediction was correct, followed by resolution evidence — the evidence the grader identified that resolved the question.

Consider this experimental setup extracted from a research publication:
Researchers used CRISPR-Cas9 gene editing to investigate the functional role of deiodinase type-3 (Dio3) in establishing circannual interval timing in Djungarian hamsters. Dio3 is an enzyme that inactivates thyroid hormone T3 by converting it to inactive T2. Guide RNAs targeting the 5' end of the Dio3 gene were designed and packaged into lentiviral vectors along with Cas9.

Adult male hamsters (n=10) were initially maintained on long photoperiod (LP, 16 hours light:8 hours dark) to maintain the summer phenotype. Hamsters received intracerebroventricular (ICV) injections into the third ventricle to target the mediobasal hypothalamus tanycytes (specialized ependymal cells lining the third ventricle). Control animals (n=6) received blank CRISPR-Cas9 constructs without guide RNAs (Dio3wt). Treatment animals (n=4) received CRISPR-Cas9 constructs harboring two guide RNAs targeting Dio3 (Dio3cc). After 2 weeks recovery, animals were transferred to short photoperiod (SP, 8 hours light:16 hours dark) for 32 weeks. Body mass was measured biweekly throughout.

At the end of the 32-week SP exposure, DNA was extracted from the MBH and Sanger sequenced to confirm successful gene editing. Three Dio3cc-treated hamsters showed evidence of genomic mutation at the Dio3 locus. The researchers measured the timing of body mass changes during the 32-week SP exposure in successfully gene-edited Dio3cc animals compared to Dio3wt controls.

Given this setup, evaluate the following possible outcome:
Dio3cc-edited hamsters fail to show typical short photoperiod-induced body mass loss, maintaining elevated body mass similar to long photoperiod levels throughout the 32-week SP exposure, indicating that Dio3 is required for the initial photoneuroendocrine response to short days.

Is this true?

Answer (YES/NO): NO